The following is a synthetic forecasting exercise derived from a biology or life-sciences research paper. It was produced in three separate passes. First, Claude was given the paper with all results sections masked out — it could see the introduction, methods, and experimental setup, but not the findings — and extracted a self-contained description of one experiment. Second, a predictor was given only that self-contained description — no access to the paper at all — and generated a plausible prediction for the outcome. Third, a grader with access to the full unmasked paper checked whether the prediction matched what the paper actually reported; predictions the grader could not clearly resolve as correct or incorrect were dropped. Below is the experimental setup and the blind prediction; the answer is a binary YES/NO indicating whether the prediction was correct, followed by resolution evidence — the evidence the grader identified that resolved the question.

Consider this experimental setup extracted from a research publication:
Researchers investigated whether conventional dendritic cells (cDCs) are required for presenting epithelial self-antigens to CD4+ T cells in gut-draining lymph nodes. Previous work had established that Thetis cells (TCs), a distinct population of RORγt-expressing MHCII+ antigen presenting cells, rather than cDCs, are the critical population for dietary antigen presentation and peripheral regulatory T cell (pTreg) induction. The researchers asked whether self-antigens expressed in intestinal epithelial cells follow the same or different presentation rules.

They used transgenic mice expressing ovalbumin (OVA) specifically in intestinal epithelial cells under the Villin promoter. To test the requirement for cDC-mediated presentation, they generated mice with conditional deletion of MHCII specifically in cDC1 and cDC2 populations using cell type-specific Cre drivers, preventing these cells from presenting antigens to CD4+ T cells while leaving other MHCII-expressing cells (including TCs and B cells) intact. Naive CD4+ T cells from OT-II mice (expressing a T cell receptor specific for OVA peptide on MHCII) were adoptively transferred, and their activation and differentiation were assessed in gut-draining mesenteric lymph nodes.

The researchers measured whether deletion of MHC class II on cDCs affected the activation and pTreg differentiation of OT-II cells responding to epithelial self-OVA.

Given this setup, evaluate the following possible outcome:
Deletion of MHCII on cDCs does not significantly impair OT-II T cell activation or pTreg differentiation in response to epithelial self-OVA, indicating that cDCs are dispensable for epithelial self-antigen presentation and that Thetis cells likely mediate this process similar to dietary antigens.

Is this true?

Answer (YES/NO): NO